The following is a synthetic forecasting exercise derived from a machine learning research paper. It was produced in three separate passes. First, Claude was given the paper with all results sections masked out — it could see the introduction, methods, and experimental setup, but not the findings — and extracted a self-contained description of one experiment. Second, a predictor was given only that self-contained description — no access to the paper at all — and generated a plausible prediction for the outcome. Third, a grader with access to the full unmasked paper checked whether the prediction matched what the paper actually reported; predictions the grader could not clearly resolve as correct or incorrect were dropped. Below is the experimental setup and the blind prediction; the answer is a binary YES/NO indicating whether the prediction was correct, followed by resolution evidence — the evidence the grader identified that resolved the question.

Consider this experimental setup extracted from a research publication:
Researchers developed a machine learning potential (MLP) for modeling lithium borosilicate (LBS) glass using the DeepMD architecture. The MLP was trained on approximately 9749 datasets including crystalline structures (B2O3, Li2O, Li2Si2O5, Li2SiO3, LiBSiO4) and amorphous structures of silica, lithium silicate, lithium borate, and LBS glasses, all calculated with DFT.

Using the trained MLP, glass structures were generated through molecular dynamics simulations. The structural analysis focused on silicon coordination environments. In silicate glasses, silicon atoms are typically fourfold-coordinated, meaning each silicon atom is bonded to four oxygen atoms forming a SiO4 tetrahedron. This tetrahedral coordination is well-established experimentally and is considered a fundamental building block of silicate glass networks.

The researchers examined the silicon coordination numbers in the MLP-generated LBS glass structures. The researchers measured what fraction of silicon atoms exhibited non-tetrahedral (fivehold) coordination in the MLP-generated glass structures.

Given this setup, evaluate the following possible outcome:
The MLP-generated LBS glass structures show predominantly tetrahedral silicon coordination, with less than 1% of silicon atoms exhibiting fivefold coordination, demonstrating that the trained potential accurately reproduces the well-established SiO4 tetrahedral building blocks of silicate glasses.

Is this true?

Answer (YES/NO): NO